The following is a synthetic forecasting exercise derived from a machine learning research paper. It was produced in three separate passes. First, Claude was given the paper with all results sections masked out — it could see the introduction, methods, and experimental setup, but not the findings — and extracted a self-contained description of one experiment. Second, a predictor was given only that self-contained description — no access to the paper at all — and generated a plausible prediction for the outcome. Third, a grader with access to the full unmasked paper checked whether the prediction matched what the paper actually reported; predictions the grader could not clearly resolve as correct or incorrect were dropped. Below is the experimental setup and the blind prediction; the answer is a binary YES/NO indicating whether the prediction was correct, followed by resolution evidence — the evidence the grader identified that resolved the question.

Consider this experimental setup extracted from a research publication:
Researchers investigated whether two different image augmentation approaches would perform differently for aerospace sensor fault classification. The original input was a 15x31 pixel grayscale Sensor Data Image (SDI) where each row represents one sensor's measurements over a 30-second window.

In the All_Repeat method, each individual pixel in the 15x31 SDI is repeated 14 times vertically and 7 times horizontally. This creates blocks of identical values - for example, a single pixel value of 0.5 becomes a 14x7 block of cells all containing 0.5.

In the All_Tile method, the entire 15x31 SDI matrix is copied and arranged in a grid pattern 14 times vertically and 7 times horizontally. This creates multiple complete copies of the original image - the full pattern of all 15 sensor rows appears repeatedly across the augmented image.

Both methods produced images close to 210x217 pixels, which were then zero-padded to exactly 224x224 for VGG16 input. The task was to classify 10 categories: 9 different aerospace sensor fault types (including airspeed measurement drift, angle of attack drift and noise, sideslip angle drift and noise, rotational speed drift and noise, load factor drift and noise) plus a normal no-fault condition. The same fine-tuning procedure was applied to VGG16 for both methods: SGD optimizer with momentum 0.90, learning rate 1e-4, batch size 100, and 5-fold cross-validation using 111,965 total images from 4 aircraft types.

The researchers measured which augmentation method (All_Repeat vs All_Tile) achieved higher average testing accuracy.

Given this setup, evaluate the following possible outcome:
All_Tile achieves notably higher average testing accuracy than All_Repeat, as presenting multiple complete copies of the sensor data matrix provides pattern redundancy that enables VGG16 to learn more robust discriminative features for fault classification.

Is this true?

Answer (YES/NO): YES